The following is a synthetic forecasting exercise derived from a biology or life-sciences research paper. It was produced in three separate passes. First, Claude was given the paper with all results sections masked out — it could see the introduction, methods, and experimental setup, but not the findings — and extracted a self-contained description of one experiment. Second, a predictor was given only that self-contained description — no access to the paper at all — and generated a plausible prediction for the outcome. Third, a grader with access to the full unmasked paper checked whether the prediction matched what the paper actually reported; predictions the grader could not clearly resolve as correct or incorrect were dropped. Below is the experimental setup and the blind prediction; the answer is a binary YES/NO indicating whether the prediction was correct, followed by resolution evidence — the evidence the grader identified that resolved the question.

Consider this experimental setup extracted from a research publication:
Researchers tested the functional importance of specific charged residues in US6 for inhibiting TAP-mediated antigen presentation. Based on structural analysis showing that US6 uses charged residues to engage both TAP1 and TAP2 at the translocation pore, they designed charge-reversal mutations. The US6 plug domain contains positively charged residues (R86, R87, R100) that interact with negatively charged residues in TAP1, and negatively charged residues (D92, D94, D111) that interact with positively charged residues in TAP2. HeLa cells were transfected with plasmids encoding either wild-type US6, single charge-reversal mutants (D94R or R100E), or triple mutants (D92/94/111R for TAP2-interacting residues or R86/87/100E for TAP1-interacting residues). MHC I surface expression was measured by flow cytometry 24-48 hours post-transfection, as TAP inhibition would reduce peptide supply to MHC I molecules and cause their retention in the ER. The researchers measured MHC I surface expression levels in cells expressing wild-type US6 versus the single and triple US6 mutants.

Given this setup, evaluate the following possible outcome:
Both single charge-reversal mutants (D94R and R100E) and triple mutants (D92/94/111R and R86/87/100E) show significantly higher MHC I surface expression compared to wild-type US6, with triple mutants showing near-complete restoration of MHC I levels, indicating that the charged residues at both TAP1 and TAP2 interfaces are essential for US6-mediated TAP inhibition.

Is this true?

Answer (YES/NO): NO